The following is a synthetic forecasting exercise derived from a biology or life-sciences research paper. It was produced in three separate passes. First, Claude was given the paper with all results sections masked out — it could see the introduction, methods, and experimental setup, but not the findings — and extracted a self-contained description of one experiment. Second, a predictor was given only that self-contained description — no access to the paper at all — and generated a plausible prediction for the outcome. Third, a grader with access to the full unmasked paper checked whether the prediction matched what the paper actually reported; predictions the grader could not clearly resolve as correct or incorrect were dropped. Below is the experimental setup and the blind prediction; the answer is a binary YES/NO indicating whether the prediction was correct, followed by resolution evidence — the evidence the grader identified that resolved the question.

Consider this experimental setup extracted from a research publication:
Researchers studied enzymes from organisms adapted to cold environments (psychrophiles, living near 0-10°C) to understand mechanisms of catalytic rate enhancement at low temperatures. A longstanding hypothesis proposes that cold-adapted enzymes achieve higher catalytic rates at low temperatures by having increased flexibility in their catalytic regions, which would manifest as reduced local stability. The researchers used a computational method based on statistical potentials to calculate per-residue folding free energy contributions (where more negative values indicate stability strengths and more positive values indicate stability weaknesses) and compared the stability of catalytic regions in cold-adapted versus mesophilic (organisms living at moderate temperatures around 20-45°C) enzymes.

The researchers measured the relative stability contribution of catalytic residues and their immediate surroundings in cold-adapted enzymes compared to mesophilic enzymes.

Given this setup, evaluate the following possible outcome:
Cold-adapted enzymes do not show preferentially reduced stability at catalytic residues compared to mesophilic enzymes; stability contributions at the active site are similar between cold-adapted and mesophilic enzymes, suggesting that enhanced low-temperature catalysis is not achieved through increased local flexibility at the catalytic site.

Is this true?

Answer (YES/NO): NO